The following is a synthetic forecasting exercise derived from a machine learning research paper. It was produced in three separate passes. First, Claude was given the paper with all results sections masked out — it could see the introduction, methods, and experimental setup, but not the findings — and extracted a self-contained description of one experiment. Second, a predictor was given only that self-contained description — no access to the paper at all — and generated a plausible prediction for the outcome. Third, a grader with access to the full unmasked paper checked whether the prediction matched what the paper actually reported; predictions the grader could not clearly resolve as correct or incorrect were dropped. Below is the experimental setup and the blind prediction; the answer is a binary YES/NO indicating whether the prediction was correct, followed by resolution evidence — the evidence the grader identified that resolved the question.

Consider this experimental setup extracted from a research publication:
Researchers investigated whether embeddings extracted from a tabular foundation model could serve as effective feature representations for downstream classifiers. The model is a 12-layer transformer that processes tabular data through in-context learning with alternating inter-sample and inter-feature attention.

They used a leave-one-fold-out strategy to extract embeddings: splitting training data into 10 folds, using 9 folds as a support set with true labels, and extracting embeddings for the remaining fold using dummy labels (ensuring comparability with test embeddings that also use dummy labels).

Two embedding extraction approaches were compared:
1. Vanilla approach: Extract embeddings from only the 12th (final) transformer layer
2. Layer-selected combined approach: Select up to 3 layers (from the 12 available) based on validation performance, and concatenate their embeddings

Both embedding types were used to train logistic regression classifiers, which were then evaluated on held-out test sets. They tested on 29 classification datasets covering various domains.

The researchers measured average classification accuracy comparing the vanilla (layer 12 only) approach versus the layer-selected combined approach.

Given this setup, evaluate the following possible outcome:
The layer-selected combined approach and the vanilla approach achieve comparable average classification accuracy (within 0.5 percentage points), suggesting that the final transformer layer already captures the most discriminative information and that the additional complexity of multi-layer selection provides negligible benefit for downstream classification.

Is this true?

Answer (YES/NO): NO